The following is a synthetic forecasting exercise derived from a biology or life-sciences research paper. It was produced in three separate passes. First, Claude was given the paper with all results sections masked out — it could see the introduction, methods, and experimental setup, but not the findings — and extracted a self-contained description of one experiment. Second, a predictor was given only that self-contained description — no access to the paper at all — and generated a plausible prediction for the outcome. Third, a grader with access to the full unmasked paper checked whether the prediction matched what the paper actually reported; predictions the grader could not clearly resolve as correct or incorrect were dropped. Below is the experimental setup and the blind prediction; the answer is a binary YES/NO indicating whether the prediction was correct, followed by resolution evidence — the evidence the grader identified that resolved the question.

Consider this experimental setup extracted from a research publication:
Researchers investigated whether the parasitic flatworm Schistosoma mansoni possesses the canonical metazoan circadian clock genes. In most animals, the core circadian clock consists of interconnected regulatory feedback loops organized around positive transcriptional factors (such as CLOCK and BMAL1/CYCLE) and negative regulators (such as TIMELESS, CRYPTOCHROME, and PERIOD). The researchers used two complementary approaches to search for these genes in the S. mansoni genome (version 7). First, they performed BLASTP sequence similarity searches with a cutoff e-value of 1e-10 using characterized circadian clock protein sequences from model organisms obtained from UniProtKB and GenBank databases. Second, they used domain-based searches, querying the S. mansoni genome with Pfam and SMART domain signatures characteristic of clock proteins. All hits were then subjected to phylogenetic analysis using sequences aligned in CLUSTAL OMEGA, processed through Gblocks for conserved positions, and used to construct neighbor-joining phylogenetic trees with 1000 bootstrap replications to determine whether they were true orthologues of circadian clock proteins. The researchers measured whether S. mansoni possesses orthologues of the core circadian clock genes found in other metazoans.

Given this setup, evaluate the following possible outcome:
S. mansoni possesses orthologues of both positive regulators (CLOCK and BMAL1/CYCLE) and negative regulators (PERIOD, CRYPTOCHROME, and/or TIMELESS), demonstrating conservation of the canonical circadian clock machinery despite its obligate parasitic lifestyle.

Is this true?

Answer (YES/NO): NO